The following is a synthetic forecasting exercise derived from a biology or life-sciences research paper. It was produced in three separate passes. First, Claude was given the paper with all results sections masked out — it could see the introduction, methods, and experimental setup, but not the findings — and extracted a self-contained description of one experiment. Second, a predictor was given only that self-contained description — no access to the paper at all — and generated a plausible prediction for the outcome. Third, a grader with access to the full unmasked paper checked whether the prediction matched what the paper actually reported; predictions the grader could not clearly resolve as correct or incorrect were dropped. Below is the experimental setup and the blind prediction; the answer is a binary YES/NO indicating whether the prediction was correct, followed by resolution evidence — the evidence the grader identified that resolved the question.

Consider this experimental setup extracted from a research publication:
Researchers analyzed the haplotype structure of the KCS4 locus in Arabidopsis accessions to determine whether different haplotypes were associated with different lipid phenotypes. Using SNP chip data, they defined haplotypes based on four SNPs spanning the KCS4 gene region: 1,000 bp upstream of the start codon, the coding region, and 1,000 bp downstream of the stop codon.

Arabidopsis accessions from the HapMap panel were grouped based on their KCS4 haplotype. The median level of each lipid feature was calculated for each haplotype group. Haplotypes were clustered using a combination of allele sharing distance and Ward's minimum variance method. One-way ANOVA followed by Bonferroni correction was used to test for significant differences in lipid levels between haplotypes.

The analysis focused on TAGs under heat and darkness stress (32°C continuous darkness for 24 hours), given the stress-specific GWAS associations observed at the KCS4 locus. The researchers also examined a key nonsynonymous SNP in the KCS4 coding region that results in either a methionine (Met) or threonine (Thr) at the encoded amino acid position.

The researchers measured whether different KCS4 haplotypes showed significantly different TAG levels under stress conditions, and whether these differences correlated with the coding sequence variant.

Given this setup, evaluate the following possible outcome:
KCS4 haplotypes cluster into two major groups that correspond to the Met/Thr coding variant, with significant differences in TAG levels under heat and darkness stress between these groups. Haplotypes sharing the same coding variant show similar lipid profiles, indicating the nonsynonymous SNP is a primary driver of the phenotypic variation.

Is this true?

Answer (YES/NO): YES